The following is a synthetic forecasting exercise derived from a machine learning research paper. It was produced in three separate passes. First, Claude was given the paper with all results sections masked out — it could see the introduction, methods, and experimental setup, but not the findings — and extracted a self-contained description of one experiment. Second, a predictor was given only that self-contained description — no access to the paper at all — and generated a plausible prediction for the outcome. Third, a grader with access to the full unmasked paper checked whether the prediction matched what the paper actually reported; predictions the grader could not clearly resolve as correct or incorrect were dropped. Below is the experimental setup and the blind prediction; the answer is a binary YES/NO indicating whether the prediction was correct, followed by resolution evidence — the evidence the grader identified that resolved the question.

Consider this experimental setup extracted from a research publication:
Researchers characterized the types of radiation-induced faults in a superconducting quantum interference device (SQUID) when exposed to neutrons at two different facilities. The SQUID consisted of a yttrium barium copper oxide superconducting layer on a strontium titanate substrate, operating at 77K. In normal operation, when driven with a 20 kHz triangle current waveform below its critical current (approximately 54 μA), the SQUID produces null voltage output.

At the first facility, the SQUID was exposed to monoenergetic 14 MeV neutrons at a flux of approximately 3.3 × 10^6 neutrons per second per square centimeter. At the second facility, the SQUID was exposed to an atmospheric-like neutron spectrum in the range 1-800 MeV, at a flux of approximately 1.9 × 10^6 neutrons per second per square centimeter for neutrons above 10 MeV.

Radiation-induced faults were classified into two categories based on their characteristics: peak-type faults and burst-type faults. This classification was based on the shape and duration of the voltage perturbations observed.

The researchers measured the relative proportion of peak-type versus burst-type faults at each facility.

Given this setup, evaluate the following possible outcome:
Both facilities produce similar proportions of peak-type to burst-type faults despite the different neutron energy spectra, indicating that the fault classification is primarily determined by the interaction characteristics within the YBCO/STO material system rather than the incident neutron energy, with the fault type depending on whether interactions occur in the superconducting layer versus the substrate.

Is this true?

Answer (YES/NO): NO